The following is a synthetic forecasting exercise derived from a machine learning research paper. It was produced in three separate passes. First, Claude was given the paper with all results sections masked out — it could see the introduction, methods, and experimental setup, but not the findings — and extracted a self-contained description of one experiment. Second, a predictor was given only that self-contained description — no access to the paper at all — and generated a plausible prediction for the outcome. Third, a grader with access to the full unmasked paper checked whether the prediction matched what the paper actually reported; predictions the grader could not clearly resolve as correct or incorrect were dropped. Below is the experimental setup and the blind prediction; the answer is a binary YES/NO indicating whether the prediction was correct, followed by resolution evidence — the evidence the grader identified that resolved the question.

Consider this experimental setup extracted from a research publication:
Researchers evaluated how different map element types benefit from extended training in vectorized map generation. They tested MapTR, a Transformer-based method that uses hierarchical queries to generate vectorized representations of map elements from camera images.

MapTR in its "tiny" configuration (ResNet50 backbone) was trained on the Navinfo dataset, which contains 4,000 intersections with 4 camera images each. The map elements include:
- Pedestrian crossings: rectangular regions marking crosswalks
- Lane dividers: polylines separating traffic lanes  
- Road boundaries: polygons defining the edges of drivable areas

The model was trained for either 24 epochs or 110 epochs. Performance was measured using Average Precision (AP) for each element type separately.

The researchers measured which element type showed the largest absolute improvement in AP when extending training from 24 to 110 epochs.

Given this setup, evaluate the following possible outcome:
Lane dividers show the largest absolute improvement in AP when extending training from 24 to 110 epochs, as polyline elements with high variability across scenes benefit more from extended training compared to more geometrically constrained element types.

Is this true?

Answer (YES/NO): NO